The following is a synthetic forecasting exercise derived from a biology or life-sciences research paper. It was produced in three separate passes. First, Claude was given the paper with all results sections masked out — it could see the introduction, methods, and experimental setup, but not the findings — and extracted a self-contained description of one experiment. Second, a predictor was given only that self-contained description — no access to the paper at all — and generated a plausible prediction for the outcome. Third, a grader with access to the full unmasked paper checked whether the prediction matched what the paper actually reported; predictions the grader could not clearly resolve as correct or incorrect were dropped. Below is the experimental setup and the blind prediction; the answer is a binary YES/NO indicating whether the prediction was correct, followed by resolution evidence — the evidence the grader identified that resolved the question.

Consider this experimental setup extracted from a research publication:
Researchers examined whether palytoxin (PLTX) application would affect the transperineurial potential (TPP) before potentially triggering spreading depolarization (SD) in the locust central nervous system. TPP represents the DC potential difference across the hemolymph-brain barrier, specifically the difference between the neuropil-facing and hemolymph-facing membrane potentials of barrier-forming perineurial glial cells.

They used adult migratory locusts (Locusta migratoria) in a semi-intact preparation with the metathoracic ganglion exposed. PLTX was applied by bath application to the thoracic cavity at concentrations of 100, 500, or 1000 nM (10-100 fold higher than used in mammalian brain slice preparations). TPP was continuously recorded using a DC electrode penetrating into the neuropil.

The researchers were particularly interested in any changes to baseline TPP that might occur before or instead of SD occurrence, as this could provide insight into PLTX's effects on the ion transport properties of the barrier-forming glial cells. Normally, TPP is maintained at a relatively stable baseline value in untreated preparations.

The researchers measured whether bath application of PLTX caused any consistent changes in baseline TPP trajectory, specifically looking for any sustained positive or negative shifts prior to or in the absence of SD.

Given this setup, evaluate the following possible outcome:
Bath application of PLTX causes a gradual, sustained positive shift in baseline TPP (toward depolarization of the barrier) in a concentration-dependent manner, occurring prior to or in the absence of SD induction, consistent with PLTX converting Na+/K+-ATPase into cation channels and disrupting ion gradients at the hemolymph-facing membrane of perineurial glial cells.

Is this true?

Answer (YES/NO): NO